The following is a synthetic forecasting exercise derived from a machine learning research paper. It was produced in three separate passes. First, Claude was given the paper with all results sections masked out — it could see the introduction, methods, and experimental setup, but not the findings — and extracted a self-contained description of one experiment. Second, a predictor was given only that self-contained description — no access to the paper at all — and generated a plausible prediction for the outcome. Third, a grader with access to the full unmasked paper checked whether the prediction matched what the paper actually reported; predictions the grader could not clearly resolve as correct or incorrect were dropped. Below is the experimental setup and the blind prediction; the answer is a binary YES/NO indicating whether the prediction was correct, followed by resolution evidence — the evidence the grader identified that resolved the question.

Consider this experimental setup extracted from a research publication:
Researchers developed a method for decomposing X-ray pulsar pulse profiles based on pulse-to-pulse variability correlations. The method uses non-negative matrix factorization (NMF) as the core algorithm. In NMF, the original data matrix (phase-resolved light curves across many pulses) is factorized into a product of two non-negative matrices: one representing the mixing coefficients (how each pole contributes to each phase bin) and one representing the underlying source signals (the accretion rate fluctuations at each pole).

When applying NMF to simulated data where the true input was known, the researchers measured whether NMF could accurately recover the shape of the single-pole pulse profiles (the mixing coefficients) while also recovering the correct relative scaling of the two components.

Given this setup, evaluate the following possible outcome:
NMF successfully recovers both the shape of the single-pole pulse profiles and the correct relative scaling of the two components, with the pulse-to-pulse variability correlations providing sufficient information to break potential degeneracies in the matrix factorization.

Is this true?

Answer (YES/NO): NO